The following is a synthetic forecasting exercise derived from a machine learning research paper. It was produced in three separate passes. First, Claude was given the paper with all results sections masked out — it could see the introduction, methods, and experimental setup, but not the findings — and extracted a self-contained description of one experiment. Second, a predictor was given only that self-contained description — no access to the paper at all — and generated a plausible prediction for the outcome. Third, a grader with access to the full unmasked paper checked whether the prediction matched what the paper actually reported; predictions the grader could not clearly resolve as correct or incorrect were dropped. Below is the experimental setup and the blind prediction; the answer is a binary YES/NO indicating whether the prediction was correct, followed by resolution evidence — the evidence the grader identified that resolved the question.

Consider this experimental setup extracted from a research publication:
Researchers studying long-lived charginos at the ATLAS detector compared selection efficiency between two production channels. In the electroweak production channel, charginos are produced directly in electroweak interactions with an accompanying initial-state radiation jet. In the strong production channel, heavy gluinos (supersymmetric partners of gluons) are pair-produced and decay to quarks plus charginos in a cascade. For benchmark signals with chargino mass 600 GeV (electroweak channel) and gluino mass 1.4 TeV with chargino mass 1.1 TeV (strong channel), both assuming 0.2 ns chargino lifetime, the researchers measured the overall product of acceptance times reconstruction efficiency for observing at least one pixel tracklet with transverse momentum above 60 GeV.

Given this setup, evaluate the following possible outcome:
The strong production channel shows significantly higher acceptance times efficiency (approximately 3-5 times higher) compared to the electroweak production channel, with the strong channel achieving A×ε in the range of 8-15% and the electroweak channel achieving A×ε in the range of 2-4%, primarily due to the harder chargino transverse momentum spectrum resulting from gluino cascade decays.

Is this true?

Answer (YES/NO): NO